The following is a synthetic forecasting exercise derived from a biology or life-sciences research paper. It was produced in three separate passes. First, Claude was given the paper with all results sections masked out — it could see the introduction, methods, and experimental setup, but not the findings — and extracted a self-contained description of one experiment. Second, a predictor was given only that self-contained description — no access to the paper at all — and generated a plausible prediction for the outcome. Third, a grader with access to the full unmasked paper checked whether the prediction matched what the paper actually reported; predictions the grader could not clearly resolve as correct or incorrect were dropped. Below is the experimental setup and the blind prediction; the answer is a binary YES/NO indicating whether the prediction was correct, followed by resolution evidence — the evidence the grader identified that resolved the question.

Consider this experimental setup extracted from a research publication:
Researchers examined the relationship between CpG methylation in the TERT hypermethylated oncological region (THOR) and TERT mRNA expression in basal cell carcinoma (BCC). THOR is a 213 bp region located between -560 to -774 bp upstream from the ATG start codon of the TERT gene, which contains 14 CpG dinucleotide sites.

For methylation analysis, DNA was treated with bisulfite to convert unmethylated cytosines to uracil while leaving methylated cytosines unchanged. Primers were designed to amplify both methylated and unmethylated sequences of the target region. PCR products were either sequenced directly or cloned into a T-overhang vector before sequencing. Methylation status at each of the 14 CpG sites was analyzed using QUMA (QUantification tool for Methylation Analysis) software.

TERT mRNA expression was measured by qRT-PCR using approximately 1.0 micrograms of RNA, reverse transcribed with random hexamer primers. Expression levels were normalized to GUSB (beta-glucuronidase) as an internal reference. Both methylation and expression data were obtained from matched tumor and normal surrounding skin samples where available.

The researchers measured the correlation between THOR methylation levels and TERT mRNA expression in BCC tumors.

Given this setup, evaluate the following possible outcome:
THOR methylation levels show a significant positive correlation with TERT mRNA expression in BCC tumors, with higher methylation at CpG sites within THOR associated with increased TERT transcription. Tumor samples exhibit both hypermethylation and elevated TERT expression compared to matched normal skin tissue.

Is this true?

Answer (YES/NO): NO